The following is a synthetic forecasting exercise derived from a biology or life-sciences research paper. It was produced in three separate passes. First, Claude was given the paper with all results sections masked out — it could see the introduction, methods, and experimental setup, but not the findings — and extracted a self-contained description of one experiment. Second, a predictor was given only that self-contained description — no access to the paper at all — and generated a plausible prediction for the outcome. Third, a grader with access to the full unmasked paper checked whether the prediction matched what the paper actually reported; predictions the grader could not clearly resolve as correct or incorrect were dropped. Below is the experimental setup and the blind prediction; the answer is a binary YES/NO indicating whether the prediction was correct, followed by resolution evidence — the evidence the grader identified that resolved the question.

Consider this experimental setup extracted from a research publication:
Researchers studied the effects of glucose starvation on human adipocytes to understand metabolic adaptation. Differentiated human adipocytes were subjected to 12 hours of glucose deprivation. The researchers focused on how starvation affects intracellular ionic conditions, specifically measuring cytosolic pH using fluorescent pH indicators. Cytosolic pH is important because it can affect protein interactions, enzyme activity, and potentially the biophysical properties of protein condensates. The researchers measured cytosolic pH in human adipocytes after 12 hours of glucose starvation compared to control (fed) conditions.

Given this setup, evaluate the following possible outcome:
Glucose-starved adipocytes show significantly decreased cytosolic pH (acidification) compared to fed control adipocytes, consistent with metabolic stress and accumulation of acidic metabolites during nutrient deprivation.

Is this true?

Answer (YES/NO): YES